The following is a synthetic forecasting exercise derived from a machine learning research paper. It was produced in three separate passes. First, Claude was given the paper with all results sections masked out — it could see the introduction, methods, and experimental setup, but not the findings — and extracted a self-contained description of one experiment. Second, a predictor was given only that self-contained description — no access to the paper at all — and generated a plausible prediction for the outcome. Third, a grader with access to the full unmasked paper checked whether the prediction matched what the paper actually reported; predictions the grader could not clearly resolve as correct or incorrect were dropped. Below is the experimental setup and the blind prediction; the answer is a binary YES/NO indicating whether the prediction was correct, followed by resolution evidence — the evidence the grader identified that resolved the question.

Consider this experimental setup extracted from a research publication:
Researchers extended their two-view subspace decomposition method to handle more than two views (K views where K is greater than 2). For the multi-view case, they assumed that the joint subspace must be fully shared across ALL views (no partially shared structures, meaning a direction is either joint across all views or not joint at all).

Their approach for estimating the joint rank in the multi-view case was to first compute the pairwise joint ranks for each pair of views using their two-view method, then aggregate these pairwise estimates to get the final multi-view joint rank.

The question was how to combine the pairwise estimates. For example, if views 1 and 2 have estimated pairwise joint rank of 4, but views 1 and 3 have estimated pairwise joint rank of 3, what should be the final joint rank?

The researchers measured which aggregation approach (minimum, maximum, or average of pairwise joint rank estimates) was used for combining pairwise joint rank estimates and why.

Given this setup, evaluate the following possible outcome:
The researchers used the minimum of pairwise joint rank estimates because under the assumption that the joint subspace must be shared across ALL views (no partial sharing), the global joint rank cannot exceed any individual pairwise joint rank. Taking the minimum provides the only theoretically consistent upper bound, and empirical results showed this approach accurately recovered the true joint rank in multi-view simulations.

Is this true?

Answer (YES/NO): YES